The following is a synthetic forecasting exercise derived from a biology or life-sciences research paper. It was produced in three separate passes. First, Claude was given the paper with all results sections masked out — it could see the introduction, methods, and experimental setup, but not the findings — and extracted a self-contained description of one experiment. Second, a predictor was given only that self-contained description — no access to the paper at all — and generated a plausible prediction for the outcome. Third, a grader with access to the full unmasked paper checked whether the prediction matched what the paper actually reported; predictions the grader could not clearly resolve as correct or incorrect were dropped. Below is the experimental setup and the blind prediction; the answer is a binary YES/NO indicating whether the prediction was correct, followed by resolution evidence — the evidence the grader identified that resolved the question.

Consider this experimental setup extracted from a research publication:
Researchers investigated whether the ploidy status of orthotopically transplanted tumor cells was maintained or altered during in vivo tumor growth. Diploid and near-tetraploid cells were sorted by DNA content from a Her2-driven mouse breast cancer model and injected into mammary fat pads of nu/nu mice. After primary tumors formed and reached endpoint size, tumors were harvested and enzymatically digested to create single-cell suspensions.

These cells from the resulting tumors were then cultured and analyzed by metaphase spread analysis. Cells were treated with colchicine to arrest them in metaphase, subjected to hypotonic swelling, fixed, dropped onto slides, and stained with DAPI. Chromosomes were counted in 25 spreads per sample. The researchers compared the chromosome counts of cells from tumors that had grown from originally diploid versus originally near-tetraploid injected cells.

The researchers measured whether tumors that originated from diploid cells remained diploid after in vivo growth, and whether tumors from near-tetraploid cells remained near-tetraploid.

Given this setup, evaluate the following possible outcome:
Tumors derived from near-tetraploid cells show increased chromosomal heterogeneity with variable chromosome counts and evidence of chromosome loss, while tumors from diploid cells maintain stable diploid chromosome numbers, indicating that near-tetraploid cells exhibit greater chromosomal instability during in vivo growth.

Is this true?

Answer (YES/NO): NO